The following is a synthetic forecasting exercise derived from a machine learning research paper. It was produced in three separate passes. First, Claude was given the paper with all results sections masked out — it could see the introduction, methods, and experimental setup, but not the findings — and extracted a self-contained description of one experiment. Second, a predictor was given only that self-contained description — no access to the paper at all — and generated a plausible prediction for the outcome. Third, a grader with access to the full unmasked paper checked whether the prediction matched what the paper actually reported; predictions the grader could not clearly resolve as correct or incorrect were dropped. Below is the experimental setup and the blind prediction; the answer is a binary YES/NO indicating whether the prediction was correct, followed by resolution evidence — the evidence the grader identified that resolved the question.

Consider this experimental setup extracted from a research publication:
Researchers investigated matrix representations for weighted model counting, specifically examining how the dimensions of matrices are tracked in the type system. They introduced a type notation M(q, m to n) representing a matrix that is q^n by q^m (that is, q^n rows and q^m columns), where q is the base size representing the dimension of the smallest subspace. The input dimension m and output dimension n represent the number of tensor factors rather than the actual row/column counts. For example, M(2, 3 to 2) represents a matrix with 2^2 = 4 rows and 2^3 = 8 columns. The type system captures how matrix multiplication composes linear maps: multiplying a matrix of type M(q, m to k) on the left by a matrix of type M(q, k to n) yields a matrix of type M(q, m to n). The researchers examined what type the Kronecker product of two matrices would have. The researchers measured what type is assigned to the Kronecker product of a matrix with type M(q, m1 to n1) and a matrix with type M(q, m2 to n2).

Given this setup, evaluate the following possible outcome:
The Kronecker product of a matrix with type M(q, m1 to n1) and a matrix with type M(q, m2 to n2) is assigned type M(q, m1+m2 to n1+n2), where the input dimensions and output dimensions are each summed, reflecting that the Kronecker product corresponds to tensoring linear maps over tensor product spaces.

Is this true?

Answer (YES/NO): YES